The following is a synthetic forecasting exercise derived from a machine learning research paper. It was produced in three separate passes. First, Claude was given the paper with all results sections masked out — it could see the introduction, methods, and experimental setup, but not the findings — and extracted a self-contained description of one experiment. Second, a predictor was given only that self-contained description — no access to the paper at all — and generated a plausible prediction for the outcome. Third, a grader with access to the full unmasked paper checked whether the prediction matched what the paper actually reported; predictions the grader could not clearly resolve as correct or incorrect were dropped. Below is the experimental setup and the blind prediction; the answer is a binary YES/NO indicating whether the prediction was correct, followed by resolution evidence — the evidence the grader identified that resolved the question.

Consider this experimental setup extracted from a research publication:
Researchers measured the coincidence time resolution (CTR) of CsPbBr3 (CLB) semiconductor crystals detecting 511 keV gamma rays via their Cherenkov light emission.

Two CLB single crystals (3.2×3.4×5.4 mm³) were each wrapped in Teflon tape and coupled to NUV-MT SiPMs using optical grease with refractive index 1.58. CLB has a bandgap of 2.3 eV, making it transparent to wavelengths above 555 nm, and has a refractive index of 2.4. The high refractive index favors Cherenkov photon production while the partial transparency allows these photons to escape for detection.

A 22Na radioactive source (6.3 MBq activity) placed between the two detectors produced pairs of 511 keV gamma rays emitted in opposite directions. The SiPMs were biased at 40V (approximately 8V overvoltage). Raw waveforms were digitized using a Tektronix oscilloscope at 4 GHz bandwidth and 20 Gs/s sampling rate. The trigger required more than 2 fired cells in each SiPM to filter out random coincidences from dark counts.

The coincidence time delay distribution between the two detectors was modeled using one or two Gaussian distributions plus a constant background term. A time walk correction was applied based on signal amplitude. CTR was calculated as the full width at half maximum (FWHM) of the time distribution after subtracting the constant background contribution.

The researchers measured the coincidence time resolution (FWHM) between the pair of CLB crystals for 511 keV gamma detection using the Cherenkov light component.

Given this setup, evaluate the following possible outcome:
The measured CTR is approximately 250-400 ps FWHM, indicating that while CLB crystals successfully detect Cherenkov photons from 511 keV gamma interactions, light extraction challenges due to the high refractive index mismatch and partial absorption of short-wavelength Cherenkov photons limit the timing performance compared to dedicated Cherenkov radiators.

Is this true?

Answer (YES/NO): NO